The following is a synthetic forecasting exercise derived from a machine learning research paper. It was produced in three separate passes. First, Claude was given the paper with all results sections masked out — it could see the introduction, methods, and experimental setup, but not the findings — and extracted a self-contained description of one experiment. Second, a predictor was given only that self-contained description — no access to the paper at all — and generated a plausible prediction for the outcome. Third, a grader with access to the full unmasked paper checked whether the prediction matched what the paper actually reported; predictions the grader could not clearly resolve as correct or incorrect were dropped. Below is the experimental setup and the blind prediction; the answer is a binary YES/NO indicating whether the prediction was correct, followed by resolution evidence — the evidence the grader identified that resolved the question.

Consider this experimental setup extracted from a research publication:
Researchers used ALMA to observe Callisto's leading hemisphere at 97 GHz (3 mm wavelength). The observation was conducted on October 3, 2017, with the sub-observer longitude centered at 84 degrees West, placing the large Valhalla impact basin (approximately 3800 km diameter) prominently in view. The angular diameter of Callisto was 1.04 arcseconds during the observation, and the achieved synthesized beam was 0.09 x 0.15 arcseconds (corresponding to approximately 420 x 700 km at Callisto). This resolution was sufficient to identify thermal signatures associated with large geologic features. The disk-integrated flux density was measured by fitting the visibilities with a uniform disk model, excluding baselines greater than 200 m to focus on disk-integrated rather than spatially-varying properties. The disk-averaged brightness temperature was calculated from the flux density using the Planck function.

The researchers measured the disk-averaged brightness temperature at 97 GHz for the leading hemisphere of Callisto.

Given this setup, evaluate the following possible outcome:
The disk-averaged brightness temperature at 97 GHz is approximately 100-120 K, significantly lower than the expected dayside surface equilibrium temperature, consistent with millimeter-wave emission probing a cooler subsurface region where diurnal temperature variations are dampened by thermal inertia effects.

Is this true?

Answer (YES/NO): YES